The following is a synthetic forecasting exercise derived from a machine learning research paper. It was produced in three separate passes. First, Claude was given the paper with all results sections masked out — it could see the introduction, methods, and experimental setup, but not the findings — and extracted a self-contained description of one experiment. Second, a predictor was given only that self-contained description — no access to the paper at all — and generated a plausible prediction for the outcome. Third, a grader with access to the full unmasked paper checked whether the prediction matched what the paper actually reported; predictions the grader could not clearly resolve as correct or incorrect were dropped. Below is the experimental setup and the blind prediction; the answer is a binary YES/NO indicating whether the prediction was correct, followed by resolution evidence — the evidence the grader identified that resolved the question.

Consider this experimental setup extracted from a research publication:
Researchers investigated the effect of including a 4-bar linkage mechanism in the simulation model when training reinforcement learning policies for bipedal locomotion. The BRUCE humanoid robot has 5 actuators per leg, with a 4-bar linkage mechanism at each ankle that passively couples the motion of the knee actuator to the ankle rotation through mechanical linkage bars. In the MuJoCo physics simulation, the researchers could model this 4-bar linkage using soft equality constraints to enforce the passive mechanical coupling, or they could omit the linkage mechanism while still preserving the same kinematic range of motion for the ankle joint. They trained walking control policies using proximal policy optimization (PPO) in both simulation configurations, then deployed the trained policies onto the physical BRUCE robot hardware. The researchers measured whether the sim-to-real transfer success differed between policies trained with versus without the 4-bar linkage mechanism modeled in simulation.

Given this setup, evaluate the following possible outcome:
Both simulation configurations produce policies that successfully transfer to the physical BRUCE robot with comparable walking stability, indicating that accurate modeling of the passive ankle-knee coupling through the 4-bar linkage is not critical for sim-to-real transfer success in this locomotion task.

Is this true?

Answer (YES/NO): NO